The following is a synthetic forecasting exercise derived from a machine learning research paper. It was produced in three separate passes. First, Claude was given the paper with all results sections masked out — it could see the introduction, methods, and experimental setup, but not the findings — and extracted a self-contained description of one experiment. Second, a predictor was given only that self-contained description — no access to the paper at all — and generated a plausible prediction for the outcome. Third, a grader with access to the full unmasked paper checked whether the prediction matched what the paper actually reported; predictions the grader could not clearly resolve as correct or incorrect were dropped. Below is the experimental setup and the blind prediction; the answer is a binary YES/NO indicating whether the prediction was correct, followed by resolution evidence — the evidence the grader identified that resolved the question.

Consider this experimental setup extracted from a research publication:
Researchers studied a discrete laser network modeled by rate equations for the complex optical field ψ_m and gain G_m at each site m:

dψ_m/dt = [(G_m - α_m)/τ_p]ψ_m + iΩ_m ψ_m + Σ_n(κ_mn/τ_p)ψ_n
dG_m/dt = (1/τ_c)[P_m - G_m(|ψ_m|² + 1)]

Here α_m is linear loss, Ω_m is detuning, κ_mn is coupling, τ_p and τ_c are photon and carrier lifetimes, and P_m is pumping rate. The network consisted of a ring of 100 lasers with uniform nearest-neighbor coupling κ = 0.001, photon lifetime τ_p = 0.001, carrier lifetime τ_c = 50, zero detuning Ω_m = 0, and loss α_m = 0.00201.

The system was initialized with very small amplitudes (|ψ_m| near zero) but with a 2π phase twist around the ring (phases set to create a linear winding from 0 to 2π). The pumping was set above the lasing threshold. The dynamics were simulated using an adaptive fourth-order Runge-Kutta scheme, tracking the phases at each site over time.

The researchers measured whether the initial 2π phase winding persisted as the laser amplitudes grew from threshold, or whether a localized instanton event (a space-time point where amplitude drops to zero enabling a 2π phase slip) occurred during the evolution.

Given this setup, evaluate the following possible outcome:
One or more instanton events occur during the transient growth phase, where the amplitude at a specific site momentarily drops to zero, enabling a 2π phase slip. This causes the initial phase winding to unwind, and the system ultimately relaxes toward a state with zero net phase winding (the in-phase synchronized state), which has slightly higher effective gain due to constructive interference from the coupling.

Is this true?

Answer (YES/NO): YES